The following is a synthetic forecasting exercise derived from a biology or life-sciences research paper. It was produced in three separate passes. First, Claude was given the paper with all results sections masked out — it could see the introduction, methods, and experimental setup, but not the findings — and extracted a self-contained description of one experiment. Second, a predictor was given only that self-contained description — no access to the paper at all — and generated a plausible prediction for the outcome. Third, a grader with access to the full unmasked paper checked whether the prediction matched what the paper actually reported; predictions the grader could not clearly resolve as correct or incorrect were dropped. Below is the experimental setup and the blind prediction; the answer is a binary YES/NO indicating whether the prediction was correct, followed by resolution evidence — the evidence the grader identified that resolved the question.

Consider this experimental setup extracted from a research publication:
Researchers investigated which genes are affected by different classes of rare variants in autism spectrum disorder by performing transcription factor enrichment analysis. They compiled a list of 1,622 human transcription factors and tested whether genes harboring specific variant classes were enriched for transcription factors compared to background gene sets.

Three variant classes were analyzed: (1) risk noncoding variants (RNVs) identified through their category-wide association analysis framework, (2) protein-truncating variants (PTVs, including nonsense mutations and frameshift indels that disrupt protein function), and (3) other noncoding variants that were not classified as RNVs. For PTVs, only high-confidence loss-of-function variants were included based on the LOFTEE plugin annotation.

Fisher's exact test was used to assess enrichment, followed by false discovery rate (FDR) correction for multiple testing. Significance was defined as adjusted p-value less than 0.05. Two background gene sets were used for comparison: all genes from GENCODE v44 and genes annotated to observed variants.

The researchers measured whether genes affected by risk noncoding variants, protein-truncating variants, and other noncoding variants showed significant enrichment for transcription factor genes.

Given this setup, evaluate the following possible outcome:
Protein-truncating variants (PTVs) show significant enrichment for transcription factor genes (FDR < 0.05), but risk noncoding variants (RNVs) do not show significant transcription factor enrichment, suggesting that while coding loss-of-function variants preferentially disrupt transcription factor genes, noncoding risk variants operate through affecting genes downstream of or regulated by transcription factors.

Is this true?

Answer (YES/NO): NO